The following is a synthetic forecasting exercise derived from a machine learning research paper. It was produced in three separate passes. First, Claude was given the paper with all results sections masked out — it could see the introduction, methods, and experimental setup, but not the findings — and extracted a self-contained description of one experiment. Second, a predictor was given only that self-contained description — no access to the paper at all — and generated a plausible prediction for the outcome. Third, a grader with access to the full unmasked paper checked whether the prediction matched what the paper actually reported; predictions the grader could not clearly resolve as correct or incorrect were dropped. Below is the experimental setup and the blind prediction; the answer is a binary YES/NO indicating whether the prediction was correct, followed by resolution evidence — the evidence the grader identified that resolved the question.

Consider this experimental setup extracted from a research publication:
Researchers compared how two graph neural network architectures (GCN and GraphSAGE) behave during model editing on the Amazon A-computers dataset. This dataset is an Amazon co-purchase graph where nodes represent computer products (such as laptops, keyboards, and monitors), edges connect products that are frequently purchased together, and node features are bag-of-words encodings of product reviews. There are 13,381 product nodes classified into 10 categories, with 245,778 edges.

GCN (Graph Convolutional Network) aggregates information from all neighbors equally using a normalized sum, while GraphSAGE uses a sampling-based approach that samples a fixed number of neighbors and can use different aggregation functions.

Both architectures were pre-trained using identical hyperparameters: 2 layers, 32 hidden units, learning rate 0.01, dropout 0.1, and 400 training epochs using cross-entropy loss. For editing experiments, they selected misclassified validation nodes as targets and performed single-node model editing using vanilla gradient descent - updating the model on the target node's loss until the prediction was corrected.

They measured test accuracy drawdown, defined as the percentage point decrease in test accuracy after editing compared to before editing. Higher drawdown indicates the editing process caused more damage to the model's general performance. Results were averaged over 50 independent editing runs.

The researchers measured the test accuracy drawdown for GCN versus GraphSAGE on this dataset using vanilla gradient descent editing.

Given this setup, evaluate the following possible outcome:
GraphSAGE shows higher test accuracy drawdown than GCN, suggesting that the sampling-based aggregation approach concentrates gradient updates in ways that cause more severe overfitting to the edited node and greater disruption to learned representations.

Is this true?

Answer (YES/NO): YES